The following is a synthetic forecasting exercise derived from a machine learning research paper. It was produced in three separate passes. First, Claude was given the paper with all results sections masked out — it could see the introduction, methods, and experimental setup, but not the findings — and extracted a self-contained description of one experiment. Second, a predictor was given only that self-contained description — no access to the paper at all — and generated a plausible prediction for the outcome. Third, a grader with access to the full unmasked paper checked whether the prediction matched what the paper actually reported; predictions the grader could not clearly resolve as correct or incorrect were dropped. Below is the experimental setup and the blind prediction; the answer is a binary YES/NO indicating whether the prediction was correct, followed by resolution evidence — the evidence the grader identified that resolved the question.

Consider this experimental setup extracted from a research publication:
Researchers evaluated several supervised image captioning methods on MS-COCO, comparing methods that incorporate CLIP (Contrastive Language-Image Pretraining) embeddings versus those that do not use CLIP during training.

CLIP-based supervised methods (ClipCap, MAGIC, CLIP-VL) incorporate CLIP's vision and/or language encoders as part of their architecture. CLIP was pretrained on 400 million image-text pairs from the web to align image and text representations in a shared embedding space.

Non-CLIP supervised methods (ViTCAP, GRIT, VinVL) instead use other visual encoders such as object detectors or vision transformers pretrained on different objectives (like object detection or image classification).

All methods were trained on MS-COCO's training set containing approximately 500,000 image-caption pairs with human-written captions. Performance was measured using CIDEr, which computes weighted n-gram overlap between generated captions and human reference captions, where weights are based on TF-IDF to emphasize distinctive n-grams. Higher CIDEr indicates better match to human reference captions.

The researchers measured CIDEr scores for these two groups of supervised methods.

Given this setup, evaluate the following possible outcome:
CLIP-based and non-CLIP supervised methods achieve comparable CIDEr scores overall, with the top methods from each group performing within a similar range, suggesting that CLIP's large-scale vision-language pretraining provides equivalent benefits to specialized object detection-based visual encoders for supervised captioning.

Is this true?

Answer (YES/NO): NO